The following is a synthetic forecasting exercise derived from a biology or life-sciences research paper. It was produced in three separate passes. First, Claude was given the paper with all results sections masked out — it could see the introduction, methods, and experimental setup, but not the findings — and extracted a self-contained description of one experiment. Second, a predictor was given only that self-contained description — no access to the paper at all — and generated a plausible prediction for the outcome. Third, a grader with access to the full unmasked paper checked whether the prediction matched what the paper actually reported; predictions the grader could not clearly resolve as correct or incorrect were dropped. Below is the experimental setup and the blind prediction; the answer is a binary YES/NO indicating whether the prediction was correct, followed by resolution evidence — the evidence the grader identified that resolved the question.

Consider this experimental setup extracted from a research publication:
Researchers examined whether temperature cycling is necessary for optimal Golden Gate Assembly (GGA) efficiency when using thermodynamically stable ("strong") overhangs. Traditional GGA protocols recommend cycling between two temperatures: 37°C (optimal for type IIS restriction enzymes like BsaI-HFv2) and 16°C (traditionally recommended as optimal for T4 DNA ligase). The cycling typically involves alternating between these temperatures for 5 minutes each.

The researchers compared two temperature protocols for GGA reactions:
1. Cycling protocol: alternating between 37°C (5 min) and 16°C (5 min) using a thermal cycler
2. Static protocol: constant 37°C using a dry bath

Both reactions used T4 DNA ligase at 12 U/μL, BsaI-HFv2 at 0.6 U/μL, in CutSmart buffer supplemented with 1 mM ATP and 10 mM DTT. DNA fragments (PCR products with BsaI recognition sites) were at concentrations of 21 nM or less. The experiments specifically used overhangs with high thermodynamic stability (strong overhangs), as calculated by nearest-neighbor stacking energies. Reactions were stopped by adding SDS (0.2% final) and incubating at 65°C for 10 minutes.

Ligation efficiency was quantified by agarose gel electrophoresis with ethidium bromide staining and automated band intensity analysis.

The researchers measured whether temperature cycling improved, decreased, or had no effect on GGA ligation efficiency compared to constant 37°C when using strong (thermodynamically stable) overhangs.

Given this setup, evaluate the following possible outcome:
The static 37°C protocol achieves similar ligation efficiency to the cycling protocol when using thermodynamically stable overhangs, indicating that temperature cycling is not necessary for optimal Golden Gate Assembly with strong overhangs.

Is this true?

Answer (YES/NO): NO